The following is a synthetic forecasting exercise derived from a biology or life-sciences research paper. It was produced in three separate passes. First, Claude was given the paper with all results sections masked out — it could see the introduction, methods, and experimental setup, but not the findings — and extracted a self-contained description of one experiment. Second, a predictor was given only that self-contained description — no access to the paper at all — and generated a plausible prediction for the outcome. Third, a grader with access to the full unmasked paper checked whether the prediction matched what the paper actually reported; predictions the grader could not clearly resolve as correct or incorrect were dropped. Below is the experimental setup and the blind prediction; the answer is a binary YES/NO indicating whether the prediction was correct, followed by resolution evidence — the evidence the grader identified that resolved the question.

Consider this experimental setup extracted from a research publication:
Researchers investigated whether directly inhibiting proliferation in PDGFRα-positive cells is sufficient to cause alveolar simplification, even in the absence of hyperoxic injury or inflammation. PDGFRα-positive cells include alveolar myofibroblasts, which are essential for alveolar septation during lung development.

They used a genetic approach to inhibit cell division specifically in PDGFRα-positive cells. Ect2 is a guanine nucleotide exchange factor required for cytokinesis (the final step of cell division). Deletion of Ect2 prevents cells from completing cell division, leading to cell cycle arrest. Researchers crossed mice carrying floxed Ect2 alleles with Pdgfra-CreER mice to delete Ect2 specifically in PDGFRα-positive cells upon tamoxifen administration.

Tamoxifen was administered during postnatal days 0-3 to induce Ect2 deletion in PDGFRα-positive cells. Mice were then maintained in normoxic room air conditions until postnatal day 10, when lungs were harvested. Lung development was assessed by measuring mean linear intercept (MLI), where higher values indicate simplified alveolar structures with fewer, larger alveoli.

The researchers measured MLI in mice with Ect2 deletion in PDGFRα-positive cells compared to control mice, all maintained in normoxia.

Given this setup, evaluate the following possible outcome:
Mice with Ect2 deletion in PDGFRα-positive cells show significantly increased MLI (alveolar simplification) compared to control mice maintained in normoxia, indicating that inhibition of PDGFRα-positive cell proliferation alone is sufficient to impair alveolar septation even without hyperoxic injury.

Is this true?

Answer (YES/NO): YES